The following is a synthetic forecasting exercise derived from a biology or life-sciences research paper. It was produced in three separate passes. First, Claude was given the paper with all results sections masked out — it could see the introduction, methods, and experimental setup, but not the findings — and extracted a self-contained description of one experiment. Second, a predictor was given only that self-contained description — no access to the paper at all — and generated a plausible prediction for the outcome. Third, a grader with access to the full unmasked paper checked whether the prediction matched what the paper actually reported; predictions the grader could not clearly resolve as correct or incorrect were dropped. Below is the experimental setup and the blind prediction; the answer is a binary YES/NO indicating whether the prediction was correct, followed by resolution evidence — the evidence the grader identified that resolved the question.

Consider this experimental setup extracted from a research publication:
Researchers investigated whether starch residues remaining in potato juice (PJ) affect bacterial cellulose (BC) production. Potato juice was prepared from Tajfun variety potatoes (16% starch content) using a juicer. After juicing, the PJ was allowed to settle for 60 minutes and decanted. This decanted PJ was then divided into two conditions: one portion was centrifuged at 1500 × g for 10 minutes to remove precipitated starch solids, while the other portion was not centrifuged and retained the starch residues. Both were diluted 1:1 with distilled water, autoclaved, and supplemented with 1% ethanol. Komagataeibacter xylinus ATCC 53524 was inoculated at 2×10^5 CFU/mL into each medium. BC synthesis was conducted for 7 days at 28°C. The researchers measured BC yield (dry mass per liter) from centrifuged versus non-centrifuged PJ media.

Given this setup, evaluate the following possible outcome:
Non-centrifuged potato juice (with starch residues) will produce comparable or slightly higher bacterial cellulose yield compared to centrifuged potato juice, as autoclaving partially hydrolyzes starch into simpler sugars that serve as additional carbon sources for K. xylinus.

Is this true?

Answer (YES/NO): NO